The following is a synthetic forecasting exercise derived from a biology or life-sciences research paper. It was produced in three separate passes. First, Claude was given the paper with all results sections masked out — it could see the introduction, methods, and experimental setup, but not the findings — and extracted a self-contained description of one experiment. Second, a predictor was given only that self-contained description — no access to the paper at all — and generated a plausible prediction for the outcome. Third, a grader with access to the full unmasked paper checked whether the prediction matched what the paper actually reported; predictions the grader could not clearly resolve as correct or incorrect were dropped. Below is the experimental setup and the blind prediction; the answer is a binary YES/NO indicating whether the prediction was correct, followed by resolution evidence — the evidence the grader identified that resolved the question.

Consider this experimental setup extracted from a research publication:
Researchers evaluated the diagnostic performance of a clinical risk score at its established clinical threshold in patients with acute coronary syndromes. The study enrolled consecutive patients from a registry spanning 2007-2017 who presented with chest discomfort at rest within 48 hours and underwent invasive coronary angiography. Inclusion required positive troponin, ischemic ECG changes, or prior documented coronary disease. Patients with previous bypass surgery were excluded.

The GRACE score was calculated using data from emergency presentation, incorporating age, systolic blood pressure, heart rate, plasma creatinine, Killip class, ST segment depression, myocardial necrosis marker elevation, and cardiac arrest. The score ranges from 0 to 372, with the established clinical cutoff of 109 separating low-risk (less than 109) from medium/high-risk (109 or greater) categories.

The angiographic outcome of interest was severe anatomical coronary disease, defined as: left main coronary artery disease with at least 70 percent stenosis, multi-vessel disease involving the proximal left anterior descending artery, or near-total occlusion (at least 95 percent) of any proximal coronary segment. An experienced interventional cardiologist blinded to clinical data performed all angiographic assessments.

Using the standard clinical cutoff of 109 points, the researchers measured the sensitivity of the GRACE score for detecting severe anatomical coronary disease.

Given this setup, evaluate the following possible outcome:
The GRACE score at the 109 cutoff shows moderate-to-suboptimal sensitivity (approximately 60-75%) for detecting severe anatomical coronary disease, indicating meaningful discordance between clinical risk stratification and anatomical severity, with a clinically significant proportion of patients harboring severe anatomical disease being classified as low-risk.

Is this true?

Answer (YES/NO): YES